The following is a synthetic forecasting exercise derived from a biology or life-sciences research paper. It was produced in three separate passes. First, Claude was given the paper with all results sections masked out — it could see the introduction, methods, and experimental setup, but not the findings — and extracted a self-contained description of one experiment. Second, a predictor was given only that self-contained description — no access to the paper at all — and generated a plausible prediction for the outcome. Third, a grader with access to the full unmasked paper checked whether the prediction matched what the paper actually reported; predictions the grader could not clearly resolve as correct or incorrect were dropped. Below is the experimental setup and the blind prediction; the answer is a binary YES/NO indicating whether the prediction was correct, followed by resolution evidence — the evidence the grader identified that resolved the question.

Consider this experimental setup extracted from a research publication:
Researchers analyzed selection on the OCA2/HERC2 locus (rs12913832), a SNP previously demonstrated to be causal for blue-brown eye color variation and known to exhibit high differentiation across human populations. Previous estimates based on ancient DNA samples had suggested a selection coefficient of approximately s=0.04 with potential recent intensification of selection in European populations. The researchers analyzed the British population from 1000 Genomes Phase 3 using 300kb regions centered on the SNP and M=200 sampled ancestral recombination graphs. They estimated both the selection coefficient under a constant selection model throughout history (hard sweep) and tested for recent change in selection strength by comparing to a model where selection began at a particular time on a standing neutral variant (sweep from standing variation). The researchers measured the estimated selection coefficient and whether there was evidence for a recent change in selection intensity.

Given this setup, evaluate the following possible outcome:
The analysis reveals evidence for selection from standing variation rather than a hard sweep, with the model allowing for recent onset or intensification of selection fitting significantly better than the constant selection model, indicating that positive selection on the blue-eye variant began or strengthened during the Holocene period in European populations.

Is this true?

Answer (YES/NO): NO